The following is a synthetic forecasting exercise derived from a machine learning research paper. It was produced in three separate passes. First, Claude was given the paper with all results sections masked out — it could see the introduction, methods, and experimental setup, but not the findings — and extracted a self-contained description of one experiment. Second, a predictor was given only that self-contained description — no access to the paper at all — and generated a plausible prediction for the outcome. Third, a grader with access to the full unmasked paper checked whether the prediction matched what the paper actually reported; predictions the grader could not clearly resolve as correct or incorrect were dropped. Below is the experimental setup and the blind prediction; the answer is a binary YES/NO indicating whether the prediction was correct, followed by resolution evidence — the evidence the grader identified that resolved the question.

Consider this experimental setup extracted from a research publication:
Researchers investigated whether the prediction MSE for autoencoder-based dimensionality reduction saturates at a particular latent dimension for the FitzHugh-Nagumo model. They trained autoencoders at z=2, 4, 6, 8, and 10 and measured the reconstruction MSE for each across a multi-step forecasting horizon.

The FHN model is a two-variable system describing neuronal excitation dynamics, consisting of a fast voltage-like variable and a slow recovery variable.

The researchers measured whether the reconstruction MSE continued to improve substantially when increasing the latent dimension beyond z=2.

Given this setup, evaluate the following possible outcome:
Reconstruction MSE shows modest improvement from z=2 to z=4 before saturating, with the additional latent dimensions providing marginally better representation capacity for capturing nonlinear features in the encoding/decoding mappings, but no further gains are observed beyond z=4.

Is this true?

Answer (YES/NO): NO